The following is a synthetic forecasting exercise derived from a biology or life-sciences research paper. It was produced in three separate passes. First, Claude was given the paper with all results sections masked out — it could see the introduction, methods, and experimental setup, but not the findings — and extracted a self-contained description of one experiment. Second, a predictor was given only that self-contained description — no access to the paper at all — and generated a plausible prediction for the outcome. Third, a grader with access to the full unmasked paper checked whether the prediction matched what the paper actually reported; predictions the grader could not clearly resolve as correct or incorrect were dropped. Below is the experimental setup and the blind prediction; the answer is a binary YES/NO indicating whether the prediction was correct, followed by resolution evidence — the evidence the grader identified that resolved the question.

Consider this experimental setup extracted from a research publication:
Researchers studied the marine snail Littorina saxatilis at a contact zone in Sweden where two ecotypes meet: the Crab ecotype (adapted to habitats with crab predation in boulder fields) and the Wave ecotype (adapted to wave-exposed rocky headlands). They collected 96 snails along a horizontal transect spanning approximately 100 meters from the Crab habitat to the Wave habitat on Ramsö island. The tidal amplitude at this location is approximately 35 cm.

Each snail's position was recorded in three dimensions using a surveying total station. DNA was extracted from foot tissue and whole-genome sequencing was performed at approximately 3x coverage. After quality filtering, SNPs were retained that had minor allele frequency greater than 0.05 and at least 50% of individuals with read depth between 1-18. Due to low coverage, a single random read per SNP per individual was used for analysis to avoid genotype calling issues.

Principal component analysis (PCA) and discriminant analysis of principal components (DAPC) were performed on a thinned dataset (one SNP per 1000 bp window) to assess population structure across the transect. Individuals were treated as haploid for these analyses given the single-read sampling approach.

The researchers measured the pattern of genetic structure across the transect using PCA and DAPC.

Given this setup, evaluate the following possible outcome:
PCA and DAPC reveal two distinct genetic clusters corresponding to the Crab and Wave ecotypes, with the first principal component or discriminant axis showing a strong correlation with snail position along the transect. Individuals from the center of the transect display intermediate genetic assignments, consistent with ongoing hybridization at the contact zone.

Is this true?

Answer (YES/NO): NO